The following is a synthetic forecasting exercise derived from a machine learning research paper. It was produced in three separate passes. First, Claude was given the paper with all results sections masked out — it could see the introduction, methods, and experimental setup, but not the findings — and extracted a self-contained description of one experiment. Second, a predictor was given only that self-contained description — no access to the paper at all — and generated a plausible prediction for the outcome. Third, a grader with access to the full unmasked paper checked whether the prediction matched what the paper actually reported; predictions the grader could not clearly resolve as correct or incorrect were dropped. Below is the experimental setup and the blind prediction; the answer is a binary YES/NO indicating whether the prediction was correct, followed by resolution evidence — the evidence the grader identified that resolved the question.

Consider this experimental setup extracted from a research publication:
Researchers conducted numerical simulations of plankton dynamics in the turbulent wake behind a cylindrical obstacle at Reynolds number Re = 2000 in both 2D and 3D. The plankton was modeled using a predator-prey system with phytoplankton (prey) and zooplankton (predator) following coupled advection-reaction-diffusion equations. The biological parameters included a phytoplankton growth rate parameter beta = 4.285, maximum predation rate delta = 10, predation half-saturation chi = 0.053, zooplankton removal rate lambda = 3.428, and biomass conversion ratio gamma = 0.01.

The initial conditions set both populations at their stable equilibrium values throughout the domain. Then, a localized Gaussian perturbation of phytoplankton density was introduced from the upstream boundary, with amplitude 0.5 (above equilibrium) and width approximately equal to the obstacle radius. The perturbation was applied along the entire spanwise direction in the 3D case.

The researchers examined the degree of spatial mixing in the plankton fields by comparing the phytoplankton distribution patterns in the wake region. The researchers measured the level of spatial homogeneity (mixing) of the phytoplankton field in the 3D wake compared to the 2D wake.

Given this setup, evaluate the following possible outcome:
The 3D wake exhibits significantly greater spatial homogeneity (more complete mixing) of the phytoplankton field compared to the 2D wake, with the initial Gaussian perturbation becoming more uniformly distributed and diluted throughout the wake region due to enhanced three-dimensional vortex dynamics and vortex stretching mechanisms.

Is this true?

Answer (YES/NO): YES